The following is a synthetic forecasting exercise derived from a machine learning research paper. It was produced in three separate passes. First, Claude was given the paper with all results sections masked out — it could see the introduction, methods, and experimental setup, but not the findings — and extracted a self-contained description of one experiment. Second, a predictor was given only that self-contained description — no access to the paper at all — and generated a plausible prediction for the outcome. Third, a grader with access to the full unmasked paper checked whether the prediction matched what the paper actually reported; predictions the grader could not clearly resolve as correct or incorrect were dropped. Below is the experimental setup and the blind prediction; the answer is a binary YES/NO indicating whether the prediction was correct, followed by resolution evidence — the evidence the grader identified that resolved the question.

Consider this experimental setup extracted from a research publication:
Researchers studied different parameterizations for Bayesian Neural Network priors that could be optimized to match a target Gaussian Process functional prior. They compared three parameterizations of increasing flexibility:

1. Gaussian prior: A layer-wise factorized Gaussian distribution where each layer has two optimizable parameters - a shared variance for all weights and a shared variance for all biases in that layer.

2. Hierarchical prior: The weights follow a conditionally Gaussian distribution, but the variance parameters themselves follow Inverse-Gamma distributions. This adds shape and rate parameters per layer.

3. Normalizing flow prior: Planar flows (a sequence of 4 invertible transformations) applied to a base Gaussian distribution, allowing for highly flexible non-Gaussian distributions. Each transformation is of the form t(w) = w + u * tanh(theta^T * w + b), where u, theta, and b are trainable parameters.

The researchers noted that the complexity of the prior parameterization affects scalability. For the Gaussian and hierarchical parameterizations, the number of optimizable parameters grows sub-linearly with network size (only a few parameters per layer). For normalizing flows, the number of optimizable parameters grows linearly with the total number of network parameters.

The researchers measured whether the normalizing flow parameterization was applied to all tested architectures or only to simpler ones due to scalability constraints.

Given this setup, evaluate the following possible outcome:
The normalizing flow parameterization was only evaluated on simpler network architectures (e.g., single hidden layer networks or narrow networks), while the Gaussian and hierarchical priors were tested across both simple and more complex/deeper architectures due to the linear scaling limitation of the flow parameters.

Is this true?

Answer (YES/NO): YES